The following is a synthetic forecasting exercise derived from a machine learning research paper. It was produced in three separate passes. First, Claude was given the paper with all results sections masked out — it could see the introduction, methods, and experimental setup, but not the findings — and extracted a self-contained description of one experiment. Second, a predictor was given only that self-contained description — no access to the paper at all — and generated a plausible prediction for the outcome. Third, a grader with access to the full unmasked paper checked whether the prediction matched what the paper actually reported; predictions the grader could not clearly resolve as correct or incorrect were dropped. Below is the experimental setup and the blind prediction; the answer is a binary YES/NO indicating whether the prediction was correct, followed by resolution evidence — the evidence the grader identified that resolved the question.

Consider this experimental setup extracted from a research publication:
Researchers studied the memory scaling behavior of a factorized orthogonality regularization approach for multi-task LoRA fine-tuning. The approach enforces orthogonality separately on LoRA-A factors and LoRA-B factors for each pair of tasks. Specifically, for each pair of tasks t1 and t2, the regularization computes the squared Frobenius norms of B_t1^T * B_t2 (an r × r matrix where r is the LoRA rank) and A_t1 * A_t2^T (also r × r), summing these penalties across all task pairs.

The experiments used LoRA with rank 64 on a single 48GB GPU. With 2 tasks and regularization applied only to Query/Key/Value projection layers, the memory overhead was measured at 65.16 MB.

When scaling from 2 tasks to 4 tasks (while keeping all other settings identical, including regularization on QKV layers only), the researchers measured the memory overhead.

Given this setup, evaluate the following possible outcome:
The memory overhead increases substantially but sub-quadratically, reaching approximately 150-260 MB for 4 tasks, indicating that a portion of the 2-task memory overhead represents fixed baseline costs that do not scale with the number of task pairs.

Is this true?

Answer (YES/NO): YES